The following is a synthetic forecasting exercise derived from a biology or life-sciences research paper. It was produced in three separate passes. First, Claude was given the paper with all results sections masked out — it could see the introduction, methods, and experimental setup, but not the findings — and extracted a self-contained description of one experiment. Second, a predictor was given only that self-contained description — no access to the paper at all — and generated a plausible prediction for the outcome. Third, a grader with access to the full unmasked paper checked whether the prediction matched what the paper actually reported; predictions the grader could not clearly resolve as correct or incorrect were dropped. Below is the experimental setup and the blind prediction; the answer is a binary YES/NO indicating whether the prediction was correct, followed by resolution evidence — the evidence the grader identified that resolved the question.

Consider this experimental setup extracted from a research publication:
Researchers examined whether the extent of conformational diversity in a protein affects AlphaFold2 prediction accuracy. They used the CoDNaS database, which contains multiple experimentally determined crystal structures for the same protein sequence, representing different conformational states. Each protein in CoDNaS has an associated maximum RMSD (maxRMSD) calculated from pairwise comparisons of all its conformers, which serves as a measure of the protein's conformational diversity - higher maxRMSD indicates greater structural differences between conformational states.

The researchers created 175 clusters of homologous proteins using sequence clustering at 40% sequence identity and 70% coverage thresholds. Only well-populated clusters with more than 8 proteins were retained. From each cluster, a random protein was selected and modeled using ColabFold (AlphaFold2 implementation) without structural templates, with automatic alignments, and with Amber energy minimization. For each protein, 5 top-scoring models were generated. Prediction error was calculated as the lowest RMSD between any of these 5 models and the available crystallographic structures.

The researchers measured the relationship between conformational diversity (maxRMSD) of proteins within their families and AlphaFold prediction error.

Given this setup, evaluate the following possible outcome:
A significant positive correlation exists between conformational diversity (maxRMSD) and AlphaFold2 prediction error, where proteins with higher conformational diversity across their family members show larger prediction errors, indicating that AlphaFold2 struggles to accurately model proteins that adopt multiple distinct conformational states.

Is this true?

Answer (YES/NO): YES